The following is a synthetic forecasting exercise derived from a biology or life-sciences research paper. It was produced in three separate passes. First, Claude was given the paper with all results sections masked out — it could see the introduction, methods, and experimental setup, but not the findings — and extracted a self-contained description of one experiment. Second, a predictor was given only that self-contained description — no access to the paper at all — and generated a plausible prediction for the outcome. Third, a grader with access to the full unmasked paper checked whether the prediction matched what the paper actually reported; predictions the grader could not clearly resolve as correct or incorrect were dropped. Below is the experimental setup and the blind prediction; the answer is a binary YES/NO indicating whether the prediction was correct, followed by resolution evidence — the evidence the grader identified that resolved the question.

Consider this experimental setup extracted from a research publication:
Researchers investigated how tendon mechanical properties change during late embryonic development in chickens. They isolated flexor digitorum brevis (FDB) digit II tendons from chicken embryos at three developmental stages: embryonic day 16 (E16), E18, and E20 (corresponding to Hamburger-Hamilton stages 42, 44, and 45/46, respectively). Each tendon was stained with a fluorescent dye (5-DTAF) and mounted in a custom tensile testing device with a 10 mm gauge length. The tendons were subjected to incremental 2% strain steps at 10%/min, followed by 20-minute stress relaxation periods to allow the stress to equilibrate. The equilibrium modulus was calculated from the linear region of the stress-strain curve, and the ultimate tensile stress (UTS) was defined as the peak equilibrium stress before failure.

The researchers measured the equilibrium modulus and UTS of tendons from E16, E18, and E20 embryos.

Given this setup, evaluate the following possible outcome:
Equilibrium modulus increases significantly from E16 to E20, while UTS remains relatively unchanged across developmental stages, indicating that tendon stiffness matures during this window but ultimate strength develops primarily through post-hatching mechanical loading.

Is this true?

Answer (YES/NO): NO